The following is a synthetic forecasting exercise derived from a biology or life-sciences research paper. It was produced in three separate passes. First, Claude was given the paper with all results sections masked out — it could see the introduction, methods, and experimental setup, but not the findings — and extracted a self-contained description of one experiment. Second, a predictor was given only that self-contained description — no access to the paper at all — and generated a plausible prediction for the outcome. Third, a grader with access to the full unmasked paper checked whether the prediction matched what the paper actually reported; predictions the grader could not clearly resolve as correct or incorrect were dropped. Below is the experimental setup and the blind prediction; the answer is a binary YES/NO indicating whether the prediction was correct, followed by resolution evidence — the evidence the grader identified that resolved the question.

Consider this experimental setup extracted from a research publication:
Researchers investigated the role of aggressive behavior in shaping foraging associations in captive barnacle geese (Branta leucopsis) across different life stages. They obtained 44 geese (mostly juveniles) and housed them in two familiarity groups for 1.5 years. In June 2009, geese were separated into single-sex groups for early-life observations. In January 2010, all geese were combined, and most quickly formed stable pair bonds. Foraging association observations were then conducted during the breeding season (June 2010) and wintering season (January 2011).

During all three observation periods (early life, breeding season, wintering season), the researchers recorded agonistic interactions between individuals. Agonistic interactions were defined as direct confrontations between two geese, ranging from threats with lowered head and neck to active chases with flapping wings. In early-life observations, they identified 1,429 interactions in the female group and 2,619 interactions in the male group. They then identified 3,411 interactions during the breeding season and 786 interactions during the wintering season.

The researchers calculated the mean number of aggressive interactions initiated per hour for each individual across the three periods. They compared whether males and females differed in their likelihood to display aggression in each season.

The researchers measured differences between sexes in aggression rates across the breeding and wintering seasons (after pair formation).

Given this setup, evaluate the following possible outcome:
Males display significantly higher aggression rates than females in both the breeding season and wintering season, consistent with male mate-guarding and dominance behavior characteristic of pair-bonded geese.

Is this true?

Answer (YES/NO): YES